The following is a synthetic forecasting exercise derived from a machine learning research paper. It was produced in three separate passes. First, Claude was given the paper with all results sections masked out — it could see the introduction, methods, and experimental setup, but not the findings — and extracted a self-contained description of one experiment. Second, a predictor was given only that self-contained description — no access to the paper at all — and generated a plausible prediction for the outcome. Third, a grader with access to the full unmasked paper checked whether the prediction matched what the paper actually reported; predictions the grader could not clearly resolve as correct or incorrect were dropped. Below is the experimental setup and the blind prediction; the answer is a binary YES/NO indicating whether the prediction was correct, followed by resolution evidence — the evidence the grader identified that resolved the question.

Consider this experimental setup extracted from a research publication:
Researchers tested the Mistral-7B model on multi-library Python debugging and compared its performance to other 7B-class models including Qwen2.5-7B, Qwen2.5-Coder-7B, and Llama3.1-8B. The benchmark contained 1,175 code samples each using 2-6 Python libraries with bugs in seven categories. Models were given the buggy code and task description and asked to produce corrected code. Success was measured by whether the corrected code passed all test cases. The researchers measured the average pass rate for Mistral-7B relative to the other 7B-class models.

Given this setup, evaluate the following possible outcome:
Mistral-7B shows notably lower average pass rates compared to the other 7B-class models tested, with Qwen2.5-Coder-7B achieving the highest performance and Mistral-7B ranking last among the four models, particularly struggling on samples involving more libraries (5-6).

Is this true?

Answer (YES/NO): NO